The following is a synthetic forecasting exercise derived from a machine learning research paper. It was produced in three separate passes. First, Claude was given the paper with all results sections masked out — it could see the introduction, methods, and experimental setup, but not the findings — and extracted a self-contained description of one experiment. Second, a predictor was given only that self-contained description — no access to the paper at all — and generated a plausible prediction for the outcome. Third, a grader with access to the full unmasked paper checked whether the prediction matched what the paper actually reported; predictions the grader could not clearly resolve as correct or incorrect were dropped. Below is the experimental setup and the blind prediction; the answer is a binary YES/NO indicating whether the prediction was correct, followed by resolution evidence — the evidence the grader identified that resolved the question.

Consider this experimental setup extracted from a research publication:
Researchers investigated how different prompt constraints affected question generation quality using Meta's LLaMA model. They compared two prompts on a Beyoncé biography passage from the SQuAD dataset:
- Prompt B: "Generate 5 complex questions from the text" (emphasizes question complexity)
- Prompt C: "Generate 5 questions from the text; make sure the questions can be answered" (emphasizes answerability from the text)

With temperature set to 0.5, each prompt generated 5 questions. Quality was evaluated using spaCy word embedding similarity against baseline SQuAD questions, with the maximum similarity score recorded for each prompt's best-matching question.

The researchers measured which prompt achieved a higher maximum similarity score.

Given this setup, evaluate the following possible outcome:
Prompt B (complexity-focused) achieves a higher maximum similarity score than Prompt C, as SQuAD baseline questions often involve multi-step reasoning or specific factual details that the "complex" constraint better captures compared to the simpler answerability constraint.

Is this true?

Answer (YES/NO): NO